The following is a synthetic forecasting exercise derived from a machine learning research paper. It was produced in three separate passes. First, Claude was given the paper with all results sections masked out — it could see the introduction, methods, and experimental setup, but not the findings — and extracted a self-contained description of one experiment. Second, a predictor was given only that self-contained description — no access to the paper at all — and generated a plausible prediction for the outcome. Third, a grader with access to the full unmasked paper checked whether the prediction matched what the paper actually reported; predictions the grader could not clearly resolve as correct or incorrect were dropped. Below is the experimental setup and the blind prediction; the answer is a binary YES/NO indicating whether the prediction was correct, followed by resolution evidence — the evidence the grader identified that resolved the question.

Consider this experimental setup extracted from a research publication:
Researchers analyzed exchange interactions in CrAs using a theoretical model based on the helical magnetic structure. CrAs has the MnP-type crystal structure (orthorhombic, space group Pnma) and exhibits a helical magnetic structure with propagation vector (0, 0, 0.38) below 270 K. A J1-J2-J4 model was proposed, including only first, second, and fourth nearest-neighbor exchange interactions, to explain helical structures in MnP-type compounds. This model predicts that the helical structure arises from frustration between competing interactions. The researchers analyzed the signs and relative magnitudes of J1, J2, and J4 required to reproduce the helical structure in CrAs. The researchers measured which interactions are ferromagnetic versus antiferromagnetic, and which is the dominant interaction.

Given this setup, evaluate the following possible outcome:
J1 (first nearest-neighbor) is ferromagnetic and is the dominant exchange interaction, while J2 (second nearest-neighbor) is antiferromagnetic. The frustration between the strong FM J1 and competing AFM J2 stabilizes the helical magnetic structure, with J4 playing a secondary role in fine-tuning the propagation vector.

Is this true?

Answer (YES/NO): NO